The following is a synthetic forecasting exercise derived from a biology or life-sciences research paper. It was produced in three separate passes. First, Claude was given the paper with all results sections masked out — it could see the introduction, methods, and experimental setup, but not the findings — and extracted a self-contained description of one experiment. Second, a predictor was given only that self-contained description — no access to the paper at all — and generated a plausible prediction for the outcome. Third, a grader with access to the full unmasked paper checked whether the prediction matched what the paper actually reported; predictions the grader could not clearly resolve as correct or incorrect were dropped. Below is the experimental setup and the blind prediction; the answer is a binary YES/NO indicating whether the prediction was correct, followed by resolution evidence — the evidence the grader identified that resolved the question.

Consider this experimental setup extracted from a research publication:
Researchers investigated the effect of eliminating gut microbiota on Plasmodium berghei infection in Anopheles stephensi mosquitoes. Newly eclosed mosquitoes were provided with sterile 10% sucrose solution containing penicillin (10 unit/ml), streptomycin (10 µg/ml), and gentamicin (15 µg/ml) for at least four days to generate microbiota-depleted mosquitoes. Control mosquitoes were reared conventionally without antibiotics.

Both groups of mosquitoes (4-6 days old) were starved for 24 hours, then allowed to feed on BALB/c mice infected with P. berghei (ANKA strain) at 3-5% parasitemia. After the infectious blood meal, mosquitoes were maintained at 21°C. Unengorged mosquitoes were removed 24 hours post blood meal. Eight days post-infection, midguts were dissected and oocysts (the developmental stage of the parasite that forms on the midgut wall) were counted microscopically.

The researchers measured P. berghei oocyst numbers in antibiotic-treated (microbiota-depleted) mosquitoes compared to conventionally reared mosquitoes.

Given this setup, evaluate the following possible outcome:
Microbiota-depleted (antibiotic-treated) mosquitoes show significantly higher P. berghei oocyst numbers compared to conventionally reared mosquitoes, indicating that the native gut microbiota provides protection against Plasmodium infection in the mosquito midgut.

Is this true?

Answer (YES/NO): YES